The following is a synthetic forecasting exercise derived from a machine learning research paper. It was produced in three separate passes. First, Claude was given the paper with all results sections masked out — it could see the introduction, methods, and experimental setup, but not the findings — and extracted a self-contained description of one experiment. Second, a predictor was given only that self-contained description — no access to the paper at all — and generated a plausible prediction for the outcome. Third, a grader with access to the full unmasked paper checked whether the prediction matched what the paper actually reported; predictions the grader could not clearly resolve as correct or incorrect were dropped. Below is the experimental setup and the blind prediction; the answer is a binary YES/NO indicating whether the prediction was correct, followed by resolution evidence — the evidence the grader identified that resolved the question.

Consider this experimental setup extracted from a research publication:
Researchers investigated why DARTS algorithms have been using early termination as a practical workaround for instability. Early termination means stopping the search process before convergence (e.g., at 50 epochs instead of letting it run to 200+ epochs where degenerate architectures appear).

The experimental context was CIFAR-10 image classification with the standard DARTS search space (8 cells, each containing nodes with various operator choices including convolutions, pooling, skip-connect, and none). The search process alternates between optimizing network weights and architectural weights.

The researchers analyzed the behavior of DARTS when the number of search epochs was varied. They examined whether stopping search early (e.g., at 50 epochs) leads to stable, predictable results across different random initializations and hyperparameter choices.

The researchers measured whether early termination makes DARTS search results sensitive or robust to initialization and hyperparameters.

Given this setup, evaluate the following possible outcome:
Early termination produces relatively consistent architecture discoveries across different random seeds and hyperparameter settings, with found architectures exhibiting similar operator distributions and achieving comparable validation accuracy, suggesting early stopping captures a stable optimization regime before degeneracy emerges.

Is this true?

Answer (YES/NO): NO